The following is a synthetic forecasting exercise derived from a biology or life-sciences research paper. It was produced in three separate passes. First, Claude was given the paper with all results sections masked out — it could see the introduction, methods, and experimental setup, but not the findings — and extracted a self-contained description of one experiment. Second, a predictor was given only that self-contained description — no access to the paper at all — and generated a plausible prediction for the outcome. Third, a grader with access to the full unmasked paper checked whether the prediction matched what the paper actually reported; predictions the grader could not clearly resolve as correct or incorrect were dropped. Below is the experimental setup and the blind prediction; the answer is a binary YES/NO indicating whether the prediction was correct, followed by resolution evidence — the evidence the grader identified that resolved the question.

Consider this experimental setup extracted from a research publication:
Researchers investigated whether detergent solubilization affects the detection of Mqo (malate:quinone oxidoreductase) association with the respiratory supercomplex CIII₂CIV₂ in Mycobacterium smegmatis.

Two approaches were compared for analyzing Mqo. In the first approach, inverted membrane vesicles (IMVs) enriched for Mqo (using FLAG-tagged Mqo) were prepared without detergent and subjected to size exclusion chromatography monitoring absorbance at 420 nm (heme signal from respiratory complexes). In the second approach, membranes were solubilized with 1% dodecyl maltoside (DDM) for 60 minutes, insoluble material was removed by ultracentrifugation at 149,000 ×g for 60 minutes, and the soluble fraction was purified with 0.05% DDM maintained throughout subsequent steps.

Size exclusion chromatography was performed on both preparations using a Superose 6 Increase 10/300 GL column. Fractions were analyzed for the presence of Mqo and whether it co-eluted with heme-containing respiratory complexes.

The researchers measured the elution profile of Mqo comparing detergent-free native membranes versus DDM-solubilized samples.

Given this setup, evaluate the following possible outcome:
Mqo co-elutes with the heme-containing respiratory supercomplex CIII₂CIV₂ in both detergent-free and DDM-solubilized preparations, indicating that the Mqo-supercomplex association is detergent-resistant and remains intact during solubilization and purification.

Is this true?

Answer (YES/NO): NO